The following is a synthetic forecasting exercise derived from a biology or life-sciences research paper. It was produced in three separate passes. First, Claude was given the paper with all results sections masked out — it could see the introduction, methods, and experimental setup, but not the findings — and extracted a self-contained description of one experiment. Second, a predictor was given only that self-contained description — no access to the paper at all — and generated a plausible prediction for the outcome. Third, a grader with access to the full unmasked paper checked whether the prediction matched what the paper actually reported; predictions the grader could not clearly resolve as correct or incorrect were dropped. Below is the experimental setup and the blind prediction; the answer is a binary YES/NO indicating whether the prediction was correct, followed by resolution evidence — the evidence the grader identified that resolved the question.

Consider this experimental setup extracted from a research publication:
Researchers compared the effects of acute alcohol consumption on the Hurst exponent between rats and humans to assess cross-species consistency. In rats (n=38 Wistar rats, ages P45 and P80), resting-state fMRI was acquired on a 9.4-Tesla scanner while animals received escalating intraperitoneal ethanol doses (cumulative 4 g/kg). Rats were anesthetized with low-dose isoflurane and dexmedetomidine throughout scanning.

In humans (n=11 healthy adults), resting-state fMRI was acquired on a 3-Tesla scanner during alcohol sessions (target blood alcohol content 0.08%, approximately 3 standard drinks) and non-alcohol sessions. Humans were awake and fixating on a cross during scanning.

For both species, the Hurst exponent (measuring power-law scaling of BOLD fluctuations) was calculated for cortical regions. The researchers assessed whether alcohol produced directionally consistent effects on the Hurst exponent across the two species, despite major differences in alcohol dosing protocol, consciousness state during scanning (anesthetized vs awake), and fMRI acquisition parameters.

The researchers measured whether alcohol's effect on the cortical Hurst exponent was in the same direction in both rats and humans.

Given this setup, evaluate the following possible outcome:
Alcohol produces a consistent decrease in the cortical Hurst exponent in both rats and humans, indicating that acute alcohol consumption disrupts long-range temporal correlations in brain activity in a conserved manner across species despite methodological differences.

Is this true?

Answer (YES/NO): YES